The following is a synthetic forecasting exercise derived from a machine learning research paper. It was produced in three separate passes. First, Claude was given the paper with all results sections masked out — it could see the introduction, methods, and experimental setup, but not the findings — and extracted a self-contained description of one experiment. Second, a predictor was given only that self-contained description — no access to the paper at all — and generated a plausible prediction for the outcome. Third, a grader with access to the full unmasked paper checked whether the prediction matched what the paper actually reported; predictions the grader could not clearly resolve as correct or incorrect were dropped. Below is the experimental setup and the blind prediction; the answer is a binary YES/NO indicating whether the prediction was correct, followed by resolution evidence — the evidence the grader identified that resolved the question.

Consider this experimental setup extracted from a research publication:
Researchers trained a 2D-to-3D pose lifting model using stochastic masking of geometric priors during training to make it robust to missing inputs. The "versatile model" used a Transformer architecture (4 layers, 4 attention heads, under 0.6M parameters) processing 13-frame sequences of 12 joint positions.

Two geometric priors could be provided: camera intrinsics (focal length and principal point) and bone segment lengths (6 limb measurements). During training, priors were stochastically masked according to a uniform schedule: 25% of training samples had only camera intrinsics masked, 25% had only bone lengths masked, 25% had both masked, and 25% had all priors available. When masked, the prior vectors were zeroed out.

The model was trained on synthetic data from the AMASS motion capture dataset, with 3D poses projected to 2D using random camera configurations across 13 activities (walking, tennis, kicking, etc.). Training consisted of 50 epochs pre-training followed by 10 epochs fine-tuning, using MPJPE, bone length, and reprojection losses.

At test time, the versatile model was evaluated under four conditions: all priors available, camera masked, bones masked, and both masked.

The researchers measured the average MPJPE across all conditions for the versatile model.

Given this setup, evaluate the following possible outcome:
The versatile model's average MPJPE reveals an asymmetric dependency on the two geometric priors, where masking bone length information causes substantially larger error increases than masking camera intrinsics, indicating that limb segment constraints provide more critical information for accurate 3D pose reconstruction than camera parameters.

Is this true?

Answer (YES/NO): NO